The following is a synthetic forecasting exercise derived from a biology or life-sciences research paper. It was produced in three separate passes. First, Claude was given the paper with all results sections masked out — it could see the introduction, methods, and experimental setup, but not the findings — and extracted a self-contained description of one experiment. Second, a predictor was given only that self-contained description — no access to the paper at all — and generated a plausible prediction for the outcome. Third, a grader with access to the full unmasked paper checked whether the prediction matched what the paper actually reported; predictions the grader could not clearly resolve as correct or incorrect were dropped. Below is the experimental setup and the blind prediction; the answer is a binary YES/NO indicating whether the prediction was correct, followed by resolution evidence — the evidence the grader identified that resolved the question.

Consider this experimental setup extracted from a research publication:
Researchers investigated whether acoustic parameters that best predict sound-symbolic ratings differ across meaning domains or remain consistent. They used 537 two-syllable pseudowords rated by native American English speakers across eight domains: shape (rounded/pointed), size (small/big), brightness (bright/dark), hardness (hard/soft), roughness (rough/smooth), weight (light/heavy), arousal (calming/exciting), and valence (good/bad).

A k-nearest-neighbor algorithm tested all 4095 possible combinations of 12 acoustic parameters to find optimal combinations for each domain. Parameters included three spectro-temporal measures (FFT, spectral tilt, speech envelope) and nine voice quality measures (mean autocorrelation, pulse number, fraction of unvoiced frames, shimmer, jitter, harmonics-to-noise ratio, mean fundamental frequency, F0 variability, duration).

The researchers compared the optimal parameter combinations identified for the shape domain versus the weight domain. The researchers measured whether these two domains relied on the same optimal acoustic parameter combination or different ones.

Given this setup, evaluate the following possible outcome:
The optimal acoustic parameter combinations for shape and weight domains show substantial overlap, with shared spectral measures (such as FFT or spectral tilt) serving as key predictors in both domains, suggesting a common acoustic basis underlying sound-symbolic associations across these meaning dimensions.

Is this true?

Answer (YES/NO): YES